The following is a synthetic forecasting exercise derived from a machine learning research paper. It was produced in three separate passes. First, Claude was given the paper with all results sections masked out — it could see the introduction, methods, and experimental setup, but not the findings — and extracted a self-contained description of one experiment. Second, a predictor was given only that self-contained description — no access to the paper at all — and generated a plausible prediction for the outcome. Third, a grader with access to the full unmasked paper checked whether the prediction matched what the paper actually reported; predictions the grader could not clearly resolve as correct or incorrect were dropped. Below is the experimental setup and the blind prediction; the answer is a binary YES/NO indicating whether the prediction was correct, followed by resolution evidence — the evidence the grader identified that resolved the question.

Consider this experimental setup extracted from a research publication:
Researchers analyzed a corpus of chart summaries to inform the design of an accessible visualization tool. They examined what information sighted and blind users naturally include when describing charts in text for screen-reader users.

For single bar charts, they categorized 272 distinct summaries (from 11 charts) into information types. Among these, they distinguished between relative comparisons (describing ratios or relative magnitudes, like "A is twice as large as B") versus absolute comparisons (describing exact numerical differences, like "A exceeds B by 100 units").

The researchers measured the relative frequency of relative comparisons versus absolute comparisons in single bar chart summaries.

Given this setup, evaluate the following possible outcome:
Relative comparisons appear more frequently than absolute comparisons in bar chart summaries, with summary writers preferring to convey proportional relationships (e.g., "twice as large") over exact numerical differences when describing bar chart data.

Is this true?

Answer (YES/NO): YES